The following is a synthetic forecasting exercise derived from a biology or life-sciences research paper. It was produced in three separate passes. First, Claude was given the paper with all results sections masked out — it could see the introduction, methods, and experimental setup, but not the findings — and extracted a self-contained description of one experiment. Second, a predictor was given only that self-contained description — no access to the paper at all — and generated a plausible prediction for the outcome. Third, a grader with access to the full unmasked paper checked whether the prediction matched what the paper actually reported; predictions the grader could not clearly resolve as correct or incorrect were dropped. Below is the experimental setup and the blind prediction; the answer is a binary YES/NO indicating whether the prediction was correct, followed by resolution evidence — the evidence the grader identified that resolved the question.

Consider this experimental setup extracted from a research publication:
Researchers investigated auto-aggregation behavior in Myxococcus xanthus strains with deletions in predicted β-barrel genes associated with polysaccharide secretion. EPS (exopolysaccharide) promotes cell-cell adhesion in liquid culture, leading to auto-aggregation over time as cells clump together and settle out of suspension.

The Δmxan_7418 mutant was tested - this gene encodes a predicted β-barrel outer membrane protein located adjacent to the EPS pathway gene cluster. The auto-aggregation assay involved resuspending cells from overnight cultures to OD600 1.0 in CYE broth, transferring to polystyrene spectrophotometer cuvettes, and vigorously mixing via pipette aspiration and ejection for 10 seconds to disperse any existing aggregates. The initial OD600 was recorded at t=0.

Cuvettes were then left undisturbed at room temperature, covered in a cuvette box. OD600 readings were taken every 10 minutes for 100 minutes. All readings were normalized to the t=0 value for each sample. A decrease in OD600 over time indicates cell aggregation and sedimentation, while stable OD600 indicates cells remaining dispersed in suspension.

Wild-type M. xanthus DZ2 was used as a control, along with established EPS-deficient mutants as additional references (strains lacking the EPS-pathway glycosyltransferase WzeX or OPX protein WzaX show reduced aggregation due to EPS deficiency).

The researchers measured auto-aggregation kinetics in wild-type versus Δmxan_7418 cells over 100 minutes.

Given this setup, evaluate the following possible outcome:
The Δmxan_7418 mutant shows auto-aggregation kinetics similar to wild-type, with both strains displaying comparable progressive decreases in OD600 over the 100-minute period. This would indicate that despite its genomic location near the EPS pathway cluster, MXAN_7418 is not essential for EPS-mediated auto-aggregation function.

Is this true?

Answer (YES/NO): NO